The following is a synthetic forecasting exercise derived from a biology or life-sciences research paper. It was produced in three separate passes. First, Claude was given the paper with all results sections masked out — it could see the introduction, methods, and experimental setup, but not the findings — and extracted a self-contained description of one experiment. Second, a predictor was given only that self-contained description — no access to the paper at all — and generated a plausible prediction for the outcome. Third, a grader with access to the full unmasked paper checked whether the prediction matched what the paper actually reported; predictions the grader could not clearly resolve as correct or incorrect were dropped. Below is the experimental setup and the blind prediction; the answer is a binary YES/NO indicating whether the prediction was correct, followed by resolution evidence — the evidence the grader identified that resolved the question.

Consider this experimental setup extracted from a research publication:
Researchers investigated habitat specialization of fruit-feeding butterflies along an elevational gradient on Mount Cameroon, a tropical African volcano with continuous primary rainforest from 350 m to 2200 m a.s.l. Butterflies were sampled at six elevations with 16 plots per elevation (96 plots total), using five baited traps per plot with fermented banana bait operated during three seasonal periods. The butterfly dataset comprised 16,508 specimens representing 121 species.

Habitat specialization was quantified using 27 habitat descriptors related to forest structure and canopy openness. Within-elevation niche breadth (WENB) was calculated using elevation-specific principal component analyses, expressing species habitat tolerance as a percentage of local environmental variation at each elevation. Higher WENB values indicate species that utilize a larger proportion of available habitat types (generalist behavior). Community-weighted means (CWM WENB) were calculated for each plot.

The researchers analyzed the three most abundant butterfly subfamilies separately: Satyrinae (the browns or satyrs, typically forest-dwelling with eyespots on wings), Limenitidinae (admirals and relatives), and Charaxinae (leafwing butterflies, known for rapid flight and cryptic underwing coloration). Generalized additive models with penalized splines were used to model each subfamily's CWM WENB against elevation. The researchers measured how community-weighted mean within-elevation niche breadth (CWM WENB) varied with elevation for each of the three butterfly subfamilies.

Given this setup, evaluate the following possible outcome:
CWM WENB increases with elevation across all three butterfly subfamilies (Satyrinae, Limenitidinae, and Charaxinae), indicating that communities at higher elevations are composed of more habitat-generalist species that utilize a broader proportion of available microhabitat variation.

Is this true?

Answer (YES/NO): NO